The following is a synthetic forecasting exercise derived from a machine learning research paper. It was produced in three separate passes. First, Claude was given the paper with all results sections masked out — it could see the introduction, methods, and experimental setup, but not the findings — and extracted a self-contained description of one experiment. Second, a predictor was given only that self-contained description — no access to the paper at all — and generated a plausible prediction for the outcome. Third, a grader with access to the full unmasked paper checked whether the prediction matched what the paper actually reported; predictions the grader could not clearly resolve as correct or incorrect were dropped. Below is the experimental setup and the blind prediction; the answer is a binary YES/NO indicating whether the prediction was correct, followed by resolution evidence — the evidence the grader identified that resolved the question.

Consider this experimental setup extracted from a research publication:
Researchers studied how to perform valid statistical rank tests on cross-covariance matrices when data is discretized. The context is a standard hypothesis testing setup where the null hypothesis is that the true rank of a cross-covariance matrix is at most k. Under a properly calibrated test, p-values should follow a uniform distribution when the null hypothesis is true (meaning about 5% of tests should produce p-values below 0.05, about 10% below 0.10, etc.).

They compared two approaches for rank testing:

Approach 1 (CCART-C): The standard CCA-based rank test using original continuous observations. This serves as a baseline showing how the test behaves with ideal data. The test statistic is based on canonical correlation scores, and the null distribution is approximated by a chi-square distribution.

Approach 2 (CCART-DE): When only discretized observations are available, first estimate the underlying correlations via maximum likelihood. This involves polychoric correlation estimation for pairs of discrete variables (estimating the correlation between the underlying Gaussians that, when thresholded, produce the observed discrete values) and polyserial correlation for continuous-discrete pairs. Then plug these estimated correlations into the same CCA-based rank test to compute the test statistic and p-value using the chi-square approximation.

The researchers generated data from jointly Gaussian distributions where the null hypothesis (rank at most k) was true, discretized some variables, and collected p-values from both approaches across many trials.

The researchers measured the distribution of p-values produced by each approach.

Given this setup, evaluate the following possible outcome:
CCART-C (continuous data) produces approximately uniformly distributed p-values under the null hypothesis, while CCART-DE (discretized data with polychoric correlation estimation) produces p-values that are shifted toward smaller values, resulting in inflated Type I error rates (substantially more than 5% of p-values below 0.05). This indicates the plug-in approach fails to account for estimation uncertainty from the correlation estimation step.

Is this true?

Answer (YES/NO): YES